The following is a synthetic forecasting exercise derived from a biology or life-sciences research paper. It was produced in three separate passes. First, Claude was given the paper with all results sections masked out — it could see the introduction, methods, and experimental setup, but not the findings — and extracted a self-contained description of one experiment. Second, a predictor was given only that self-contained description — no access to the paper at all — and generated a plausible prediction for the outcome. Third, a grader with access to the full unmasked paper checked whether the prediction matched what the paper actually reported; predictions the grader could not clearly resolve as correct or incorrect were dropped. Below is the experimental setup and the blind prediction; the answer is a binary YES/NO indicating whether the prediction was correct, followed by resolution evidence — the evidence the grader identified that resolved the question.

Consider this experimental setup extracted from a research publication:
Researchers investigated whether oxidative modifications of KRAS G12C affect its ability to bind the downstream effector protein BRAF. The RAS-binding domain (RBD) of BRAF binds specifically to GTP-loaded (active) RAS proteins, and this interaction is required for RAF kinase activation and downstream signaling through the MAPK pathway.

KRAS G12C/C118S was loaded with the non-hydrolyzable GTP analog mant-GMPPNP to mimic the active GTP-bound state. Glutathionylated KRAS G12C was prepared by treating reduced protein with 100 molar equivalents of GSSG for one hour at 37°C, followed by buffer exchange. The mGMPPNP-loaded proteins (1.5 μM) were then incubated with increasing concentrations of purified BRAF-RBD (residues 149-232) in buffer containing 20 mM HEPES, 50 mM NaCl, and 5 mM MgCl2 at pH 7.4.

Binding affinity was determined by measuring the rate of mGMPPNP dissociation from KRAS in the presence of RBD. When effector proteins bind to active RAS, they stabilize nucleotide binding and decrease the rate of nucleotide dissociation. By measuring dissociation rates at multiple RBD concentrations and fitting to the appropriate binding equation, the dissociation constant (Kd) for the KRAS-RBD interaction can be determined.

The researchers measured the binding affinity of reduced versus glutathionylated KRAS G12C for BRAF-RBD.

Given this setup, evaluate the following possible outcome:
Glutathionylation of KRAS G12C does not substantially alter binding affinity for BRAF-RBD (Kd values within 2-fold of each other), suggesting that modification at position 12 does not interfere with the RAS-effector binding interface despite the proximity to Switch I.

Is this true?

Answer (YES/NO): NO